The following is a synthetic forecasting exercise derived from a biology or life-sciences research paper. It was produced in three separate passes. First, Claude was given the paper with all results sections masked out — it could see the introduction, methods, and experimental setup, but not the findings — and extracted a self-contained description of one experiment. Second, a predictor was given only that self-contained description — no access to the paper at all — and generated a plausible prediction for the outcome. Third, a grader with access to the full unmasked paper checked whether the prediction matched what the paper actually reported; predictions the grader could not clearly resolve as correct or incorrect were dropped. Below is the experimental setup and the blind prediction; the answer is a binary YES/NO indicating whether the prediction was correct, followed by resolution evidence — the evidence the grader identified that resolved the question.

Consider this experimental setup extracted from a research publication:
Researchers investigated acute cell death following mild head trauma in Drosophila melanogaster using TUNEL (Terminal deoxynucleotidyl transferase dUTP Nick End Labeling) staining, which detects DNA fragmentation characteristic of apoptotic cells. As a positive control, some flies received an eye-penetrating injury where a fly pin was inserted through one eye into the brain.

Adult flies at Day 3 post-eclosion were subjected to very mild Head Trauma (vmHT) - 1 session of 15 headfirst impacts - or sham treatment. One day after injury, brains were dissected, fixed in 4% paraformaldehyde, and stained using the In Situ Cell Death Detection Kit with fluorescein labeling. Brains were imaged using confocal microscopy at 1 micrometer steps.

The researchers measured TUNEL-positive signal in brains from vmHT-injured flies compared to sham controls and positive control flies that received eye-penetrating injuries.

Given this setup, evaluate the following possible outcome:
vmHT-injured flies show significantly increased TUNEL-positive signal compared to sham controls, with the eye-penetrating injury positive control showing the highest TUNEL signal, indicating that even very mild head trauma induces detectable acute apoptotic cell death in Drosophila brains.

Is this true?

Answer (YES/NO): NO